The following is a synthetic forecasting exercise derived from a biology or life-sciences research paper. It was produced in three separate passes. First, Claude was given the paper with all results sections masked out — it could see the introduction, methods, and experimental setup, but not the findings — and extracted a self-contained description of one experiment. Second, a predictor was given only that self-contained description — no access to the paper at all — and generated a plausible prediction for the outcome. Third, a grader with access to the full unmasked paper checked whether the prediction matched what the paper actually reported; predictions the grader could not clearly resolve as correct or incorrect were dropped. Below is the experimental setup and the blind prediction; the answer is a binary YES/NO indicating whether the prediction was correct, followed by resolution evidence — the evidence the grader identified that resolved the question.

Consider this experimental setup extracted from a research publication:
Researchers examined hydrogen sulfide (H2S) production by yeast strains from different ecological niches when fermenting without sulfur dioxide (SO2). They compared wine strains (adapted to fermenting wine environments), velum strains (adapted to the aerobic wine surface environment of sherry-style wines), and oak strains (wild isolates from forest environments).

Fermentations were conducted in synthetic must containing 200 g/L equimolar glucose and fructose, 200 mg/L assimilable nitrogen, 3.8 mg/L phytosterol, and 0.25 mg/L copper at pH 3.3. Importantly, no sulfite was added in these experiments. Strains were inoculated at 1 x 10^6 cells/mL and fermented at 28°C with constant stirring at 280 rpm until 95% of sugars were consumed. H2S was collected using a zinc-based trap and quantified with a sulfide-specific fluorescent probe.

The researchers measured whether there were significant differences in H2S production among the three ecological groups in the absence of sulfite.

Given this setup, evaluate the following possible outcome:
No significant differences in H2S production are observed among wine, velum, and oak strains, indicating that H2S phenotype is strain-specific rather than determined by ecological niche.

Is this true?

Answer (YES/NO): NO